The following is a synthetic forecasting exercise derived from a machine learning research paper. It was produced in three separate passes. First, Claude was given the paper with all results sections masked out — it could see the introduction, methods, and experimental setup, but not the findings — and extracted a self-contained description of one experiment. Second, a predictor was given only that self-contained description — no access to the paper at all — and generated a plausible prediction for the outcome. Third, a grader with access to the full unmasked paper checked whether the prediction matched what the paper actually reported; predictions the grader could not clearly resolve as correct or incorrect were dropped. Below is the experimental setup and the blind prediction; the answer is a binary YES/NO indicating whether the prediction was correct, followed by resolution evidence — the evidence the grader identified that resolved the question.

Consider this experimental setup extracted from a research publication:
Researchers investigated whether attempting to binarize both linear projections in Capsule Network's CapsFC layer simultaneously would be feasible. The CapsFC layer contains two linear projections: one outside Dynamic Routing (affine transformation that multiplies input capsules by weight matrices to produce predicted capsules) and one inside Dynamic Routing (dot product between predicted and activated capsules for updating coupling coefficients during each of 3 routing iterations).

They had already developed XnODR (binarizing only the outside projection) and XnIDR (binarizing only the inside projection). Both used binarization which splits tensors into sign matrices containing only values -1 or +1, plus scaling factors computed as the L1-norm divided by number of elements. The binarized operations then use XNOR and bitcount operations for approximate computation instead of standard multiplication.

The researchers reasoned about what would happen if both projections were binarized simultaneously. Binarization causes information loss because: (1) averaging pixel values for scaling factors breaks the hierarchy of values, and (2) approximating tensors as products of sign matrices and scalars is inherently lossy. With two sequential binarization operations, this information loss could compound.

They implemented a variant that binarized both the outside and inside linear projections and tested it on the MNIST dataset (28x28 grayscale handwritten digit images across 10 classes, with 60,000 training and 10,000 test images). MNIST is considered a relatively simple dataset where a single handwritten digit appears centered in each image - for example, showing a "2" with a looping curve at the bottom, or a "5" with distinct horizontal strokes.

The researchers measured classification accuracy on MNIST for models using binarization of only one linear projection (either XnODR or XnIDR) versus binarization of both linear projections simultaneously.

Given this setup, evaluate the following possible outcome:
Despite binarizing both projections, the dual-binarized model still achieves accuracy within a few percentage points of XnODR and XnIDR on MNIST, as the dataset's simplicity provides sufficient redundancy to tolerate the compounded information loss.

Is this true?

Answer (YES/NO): NO